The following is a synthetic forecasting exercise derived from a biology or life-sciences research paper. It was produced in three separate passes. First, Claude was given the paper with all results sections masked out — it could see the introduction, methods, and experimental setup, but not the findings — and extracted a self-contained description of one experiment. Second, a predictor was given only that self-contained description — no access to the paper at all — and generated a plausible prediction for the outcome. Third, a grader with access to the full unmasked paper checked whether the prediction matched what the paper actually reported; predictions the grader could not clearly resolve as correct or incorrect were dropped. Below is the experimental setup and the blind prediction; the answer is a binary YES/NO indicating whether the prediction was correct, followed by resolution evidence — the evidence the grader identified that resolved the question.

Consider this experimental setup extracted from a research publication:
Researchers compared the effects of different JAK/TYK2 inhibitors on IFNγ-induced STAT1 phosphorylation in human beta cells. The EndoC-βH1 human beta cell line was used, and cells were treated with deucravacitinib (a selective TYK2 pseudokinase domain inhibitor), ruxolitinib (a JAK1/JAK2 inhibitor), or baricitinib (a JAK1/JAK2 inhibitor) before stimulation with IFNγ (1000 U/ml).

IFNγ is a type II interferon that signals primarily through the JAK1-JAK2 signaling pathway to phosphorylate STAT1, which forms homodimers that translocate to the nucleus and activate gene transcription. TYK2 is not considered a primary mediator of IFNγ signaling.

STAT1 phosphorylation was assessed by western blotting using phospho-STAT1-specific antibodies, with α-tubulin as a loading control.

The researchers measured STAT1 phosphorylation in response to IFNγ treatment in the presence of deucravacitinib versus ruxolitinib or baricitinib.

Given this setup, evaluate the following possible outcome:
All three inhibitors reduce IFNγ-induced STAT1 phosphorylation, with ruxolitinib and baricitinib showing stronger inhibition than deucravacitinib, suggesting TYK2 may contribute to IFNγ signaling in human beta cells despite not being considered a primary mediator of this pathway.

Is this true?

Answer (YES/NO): NO